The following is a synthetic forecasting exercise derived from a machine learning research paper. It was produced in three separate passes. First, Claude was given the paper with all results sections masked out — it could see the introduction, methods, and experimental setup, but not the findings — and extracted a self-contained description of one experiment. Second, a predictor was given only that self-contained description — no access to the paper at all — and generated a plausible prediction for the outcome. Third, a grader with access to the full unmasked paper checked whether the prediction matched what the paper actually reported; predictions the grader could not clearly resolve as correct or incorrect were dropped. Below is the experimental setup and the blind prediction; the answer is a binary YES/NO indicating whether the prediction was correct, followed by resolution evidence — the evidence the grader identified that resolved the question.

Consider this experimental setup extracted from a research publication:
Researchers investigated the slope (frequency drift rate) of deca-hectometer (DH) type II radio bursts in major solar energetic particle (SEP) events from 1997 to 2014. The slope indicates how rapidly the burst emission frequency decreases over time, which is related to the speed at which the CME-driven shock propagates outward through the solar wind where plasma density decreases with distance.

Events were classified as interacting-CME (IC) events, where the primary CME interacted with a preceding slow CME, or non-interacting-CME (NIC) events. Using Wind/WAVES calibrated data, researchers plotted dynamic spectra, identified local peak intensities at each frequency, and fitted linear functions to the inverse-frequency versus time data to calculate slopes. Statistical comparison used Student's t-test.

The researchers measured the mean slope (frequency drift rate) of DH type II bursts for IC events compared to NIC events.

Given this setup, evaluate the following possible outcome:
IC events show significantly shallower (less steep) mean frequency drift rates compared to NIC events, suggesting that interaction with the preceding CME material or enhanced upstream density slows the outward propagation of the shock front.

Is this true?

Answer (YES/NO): NO